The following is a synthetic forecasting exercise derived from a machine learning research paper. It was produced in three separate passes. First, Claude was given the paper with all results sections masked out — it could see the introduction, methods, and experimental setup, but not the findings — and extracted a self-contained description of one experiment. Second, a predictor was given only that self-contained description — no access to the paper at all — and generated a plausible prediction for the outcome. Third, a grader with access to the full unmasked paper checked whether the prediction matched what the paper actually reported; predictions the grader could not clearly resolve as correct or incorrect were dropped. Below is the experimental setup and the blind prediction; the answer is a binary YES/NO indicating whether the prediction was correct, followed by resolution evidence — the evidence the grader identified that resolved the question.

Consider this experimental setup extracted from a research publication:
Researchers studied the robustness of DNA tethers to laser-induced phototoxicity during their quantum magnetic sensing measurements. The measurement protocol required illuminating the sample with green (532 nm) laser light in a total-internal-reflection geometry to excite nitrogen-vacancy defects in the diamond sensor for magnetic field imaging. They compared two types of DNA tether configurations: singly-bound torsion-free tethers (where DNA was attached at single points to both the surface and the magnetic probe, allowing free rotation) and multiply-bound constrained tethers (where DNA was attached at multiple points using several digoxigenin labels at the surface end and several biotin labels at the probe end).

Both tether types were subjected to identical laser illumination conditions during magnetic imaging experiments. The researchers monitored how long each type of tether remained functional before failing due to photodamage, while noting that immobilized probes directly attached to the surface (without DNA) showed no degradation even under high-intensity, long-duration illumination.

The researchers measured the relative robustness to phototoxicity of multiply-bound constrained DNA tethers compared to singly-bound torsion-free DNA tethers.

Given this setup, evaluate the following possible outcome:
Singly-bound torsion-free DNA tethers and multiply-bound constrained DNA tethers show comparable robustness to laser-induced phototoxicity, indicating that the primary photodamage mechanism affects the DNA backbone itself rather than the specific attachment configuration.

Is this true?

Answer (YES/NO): NO